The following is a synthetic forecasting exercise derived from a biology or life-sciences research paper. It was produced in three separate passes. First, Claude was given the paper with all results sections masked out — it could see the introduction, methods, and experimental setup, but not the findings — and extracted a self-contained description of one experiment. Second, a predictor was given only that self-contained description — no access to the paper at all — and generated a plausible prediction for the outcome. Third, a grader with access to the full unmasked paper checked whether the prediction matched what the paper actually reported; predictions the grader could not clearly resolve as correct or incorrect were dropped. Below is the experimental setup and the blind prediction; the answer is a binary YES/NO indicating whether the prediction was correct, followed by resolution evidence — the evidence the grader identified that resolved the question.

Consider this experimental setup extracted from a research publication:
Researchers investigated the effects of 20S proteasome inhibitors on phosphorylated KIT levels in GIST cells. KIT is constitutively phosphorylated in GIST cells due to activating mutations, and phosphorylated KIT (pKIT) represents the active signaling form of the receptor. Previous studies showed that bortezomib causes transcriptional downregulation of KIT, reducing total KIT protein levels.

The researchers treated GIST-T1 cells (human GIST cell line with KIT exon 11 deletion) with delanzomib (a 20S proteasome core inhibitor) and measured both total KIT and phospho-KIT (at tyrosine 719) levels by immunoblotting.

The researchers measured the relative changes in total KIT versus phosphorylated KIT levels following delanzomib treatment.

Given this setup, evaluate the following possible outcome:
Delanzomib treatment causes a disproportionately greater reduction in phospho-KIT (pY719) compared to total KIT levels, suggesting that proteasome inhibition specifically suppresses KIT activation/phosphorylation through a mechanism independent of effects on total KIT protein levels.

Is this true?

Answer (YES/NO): NO